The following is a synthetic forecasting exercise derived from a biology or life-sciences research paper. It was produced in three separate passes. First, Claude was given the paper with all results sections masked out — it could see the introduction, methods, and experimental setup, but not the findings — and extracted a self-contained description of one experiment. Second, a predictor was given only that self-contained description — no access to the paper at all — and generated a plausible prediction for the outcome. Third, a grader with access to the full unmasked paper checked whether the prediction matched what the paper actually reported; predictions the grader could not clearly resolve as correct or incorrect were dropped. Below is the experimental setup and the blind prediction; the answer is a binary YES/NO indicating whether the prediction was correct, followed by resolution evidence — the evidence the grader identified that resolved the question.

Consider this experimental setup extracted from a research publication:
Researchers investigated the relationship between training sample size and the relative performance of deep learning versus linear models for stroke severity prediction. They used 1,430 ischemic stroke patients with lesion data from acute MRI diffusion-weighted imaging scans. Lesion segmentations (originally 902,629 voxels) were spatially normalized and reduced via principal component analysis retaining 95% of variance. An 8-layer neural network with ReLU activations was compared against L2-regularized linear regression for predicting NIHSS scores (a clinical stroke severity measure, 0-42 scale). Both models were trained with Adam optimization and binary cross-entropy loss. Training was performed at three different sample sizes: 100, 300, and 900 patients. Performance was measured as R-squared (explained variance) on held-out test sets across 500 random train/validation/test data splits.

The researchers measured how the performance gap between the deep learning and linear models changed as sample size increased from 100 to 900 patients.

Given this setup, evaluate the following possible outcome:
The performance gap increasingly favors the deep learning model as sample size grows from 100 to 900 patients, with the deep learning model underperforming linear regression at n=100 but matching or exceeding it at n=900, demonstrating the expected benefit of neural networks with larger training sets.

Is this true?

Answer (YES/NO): YES